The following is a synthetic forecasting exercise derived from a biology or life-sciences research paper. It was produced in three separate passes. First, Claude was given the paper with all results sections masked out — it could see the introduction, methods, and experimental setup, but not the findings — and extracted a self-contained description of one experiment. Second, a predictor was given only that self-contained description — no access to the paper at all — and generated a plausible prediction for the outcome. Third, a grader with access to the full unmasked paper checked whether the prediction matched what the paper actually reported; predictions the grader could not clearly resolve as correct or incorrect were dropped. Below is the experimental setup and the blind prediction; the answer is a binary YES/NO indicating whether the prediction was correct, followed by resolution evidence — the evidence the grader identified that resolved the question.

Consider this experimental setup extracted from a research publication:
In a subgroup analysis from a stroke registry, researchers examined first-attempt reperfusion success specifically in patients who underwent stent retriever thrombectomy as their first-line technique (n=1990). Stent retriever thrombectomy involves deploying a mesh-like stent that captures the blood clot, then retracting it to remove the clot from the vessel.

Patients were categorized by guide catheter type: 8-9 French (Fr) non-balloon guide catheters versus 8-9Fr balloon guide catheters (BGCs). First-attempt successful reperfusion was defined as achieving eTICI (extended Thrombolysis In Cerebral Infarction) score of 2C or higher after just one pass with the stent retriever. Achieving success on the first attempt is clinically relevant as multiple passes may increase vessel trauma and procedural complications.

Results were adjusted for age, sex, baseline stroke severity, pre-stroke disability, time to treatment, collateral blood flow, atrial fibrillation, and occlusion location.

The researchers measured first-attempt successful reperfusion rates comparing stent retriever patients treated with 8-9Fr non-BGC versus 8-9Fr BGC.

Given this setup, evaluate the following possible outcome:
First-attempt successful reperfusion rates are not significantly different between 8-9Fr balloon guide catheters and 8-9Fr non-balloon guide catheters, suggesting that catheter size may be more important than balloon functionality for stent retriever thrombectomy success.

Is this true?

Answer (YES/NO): NO